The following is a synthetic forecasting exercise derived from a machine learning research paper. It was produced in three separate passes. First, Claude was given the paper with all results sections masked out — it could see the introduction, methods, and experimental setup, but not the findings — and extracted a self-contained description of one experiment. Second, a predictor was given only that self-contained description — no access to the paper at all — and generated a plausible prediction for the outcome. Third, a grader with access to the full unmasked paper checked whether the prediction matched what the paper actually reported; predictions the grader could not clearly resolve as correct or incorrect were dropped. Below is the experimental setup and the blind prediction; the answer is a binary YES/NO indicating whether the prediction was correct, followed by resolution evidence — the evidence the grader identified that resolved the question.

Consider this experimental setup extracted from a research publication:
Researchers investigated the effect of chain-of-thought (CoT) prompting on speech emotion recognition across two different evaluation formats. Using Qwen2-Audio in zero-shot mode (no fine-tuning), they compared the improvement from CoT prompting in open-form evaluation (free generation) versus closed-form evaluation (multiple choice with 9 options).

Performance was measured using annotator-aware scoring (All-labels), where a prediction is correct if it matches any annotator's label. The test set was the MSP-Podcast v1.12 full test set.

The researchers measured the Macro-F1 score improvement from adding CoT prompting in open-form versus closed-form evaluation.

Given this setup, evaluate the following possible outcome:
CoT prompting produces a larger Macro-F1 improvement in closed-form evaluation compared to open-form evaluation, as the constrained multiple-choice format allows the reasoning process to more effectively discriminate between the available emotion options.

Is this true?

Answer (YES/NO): NO